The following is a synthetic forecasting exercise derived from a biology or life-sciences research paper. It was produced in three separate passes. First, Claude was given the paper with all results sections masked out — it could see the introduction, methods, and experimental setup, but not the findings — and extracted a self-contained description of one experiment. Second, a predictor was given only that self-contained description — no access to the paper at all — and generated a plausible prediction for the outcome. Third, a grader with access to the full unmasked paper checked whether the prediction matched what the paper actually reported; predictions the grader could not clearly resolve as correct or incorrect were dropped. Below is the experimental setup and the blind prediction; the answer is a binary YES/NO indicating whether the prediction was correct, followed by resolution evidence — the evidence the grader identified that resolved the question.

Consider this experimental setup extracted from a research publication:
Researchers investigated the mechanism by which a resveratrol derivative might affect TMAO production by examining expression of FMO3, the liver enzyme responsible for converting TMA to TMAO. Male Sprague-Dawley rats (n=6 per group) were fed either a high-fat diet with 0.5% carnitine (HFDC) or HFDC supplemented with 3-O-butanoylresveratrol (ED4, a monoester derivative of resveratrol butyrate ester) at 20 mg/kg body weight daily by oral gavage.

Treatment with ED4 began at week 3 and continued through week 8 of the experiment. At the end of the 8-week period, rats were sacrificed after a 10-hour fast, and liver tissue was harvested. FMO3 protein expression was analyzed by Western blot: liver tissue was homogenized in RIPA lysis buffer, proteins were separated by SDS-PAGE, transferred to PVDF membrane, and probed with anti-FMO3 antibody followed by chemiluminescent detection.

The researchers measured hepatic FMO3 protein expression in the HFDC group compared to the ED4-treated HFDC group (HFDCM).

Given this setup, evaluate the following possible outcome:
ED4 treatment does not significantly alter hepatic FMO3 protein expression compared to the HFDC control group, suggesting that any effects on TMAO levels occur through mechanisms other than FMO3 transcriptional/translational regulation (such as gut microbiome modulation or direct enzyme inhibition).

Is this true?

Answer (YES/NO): YES